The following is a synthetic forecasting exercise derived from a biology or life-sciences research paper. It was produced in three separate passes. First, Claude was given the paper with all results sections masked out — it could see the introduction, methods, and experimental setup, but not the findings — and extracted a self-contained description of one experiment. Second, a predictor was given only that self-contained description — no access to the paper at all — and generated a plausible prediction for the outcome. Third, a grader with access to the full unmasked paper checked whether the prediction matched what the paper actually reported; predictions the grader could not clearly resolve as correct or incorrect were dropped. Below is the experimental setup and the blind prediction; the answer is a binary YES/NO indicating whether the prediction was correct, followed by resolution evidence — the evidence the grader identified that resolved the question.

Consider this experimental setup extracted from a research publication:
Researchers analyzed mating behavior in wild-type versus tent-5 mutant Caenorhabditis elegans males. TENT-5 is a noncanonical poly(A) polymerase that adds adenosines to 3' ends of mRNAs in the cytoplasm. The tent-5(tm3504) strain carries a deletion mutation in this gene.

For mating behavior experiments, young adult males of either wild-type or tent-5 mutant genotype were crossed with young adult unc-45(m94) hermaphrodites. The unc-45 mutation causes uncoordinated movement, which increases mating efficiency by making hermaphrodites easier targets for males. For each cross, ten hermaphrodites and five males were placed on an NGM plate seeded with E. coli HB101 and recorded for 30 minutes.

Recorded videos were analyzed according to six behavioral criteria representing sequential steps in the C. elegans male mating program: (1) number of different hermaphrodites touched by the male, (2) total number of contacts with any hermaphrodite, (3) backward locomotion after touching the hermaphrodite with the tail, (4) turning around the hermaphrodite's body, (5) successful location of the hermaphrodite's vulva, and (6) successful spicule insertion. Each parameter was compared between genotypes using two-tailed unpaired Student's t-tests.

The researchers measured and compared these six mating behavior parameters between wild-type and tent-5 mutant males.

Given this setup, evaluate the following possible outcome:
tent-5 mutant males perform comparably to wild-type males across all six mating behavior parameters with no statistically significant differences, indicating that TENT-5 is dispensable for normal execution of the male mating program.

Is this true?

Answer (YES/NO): NO